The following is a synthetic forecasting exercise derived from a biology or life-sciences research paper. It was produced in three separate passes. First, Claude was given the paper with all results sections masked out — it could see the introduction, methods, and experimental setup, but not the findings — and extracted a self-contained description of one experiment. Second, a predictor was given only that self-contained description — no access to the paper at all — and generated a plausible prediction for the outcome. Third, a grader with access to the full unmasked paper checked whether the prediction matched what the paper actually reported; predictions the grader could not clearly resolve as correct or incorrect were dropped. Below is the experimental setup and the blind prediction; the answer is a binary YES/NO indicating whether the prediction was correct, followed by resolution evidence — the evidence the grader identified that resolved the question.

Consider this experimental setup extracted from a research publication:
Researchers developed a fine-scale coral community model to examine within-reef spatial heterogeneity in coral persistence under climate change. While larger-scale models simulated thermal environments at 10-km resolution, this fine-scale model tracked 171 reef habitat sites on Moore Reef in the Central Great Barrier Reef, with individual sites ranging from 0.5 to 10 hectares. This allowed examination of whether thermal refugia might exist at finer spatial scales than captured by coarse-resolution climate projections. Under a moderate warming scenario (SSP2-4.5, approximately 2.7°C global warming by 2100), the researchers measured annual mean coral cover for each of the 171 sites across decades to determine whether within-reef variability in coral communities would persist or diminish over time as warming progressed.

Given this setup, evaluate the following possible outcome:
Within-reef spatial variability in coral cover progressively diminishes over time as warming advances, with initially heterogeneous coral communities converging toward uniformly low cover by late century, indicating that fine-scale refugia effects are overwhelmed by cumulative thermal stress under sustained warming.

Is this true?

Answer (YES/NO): YES